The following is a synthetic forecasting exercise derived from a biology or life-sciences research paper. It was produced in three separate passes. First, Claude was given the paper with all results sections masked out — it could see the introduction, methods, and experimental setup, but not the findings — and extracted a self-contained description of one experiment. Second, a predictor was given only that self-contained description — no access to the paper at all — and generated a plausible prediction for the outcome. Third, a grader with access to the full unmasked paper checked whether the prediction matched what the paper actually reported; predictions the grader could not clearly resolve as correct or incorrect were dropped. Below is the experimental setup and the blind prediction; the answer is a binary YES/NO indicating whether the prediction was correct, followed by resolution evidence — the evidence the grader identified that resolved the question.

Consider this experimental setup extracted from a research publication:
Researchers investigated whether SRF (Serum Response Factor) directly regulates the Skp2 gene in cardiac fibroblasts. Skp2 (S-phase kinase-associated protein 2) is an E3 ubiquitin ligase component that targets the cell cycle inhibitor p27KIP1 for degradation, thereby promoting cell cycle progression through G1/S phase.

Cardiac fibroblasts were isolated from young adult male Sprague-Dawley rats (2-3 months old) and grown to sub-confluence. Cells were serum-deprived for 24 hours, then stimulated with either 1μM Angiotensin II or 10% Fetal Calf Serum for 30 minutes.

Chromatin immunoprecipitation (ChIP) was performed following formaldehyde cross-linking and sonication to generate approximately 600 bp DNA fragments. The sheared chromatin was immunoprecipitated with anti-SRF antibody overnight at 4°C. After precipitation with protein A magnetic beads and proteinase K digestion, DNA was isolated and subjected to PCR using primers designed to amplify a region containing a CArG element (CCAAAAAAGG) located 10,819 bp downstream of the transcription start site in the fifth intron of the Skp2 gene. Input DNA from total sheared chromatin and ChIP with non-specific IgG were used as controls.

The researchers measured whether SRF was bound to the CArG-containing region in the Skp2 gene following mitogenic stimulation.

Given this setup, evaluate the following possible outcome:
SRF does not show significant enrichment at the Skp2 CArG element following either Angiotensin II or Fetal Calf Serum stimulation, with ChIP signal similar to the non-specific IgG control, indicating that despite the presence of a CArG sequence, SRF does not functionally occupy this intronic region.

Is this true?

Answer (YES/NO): NO